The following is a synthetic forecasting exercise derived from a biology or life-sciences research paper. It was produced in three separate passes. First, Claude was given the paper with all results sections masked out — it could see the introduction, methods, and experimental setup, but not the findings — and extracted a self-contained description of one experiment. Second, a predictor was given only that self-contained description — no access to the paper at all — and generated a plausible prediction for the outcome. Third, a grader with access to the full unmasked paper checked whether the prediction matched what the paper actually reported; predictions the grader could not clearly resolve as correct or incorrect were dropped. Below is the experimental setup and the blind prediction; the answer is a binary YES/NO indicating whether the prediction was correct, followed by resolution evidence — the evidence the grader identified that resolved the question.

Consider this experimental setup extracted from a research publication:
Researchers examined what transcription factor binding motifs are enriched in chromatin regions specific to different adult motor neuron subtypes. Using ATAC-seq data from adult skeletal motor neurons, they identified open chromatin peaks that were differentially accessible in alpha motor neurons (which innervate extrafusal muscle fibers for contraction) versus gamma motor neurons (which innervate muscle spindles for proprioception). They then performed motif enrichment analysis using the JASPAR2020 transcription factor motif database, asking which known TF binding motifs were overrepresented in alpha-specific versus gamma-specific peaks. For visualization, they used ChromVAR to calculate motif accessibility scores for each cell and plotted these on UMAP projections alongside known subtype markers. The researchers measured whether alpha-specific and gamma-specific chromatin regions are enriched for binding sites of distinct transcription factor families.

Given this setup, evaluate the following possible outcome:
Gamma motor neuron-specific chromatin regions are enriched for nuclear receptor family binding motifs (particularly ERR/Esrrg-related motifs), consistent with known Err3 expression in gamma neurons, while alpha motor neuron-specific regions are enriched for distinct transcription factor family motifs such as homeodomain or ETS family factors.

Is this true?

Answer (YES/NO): NO